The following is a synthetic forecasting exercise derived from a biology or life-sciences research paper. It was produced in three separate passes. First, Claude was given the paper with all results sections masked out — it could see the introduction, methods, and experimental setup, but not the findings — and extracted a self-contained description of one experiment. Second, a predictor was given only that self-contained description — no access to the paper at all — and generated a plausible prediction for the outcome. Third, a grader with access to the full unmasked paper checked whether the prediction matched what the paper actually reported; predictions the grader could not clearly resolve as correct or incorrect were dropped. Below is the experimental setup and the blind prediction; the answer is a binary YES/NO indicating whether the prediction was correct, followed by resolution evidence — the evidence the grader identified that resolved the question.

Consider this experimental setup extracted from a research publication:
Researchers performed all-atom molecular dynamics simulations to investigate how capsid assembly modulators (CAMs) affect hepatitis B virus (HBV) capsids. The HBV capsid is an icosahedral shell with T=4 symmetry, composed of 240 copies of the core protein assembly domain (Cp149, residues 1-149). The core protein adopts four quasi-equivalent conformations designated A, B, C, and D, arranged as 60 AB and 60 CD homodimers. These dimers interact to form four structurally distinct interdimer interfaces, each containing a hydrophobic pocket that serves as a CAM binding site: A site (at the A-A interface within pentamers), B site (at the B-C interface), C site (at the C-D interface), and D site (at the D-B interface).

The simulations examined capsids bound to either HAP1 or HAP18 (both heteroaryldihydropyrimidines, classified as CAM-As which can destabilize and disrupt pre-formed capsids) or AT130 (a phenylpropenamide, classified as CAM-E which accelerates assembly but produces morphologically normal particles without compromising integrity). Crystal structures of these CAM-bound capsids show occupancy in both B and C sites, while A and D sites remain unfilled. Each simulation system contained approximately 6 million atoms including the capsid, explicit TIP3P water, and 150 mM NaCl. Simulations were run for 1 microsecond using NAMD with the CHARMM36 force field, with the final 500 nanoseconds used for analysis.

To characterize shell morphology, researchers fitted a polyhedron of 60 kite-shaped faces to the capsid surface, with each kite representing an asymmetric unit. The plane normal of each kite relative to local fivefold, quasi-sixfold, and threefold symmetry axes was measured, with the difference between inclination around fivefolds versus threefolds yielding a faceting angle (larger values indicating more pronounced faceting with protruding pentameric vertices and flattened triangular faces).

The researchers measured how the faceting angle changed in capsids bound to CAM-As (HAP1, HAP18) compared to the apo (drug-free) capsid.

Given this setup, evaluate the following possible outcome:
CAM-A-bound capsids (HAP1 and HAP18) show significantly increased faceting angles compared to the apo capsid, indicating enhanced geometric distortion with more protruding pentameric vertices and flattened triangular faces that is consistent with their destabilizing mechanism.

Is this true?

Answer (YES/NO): YES